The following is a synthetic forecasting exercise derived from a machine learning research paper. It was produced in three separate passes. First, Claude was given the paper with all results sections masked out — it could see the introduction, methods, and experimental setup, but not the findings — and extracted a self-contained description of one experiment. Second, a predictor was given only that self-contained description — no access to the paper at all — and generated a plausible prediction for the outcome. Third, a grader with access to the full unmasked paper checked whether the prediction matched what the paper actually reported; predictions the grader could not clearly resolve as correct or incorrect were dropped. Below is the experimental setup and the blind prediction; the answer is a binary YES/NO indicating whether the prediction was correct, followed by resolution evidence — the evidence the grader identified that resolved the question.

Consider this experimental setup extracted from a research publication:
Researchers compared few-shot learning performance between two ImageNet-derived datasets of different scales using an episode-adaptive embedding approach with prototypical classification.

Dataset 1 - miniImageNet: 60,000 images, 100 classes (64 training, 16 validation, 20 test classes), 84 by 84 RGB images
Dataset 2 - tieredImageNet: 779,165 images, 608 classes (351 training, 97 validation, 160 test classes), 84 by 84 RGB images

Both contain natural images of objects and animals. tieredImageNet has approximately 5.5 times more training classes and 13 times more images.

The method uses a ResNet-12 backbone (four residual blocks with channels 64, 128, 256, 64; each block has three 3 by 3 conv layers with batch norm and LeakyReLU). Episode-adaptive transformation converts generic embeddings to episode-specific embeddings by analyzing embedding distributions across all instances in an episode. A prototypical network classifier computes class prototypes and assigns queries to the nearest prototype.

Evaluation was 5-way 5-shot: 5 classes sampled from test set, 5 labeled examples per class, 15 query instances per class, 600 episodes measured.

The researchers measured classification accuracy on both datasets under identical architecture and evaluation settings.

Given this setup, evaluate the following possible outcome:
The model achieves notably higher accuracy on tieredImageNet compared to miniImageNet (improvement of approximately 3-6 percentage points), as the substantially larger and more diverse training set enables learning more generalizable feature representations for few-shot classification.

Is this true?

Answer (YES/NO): NO